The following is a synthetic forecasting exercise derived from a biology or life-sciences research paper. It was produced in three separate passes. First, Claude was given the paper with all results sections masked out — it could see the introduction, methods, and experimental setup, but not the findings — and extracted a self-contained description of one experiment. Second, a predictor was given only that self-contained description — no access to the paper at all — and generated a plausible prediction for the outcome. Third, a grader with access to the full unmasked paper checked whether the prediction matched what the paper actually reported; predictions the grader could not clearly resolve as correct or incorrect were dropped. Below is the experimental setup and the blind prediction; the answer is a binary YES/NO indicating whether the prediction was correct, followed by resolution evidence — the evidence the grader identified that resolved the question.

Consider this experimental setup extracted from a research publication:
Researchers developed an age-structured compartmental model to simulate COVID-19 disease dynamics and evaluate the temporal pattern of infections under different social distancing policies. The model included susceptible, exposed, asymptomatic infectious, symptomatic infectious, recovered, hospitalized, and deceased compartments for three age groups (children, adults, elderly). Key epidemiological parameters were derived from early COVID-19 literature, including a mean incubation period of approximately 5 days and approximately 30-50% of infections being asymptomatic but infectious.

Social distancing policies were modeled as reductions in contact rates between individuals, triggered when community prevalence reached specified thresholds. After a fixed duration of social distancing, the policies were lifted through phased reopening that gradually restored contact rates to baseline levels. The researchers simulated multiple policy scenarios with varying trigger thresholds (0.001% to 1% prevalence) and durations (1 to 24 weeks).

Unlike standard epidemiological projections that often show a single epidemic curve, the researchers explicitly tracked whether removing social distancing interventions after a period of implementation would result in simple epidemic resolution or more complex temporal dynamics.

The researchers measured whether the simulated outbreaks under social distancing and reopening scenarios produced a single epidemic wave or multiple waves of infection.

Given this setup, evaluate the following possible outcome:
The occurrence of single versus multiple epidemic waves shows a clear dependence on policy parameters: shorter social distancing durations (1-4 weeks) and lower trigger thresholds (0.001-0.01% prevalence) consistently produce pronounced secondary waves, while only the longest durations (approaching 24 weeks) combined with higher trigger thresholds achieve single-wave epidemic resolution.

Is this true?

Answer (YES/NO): NO